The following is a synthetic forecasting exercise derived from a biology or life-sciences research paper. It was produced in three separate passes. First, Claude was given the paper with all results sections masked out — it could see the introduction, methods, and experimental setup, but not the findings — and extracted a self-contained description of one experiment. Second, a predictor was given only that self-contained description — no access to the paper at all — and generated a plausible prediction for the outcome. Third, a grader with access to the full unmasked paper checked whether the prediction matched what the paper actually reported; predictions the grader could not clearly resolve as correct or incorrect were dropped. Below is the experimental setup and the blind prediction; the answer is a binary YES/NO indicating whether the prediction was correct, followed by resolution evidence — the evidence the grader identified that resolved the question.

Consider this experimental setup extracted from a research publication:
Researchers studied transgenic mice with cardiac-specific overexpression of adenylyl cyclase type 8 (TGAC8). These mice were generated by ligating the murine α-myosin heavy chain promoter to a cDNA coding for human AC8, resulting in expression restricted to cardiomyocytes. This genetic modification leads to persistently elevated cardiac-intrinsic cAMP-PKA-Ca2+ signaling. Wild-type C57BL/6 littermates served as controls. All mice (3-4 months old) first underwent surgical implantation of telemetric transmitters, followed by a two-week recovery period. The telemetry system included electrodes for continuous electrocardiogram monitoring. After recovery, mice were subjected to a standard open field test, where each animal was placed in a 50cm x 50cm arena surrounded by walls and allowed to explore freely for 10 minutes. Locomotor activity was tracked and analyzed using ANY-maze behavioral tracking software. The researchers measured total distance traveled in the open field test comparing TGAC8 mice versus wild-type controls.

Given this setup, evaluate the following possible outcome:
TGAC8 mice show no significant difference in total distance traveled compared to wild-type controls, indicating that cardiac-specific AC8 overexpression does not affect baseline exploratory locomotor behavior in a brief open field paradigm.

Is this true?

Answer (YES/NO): NO